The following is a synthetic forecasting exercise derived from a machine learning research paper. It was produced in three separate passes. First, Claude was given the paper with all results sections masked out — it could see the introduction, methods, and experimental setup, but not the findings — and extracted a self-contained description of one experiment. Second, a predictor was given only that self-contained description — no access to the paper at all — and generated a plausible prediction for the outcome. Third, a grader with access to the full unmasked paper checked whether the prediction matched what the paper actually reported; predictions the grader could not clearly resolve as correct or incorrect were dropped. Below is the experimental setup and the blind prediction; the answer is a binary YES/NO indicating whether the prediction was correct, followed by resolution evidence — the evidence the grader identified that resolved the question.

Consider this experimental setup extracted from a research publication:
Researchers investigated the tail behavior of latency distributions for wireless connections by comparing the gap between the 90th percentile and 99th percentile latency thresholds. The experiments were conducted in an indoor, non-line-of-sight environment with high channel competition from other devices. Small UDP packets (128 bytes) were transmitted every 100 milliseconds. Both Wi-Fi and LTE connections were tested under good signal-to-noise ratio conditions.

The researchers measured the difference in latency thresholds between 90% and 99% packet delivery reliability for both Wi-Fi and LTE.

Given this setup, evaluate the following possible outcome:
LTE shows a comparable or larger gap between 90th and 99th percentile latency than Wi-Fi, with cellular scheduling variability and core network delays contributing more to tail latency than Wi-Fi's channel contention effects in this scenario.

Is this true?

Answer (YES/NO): NO